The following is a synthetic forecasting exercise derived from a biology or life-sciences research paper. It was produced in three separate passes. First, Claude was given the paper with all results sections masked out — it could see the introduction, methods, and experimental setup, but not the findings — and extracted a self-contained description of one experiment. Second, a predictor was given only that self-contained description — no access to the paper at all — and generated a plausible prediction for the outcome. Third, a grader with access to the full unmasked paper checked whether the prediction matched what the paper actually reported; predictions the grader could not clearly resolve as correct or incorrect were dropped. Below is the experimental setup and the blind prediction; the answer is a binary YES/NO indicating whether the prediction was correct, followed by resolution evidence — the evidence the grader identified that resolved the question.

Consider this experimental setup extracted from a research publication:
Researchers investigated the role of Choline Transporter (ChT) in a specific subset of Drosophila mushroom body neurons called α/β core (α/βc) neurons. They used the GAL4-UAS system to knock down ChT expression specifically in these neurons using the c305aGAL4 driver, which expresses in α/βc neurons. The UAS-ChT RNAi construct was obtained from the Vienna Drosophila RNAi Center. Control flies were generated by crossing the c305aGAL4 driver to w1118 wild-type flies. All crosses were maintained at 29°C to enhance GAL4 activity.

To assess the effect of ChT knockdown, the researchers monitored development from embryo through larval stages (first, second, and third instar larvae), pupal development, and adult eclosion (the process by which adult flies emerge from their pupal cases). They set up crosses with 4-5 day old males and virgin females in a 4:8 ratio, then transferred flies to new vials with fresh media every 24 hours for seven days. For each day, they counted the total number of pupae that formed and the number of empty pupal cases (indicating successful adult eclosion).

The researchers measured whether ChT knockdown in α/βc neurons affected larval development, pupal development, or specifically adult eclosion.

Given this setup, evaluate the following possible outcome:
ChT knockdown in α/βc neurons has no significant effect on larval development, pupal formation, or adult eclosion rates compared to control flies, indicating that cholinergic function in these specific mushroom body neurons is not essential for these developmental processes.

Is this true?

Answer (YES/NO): YES